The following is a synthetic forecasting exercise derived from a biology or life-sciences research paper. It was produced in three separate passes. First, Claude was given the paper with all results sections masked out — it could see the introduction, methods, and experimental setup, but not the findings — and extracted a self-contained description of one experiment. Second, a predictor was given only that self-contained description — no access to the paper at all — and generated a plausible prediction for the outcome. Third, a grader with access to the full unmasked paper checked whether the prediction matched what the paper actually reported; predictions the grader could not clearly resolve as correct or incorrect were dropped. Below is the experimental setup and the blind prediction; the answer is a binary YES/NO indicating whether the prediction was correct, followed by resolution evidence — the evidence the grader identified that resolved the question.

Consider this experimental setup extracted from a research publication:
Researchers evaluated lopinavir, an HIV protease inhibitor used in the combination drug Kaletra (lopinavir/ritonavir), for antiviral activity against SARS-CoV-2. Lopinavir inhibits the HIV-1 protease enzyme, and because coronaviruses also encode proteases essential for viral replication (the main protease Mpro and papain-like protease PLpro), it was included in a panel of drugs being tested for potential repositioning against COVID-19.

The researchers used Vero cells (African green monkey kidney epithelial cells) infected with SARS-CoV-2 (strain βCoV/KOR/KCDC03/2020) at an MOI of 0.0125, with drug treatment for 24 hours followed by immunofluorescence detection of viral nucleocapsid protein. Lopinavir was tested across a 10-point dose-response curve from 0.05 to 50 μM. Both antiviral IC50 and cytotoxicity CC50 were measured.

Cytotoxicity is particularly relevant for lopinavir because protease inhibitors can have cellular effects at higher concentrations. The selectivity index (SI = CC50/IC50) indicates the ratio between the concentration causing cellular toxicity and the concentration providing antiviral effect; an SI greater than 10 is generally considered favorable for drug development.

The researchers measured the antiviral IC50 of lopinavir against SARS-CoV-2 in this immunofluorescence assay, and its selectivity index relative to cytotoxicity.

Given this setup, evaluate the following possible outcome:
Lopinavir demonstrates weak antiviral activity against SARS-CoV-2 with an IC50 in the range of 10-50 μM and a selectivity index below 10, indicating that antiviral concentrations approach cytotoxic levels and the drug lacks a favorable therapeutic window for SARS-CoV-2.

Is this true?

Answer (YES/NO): NO